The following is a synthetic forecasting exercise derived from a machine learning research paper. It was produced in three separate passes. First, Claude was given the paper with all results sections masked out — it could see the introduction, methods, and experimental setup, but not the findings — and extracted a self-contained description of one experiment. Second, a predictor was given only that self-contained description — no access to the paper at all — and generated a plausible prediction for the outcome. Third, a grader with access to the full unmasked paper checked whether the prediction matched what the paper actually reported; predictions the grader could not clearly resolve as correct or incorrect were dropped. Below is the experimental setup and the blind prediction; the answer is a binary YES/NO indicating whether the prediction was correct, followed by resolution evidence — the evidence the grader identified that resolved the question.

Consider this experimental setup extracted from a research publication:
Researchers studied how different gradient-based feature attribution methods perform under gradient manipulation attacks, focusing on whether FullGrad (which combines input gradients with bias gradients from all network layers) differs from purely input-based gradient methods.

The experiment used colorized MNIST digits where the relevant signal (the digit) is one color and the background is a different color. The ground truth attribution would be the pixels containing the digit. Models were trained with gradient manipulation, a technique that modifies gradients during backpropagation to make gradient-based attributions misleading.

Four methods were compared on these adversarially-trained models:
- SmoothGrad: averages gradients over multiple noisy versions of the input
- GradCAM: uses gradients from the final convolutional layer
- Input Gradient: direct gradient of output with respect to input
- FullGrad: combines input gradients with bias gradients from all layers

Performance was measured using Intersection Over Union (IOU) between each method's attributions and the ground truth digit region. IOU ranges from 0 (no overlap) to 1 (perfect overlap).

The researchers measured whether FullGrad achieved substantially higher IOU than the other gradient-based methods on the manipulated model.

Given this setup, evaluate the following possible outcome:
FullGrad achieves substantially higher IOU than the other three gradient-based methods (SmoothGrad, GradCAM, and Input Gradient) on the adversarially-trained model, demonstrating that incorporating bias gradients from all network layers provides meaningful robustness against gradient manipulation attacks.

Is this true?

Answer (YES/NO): YES